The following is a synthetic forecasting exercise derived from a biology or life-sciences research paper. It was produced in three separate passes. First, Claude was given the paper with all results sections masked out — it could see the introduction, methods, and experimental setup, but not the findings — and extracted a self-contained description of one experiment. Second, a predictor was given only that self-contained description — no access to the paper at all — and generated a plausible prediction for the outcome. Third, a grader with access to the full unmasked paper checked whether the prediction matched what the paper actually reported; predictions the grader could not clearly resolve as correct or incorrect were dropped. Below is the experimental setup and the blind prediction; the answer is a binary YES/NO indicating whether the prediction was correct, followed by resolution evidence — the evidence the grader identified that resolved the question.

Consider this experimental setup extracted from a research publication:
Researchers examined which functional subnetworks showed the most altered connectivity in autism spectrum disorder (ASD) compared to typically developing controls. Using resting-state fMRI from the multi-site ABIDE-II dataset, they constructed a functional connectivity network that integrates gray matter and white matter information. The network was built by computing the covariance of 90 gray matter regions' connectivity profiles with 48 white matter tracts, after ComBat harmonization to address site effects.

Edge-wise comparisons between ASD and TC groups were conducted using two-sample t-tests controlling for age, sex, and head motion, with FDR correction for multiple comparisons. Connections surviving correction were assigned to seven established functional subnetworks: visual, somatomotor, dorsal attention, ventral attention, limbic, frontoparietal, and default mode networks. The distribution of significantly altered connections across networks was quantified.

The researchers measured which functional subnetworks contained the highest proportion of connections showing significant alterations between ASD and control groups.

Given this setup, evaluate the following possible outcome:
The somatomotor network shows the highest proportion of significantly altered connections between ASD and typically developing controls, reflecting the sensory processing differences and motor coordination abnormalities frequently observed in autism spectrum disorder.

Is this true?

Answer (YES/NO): NO